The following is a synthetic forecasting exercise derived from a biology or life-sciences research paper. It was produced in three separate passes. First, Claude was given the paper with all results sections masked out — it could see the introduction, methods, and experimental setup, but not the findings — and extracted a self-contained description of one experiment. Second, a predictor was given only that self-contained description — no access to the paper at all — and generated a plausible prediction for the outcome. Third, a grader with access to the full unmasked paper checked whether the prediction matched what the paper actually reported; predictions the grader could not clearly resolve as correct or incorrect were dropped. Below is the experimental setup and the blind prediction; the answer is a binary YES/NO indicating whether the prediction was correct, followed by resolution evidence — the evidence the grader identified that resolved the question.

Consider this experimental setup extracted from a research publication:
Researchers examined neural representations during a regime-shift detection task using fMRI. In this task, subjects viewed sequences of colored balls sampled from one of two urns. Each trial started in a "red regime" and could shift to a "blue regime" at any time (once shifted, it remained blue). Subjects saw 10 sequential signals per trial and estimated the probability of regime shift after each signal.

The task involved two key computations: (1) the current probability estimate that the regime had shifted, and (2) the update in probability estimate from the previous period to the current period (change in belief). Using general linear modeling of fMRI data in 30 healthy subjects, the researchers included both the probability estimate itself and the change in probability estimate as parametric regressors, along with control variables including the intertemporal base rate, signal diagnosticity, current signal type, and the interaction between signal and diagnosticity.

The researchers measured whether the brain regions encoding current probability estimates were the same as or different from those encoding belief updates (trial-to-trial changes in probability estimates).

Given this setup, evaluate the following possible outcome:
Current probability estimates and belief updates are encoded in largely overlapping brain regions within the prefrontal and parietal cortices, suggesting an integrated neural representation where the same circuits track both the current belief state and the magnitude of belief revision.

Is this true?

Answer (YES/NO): NO